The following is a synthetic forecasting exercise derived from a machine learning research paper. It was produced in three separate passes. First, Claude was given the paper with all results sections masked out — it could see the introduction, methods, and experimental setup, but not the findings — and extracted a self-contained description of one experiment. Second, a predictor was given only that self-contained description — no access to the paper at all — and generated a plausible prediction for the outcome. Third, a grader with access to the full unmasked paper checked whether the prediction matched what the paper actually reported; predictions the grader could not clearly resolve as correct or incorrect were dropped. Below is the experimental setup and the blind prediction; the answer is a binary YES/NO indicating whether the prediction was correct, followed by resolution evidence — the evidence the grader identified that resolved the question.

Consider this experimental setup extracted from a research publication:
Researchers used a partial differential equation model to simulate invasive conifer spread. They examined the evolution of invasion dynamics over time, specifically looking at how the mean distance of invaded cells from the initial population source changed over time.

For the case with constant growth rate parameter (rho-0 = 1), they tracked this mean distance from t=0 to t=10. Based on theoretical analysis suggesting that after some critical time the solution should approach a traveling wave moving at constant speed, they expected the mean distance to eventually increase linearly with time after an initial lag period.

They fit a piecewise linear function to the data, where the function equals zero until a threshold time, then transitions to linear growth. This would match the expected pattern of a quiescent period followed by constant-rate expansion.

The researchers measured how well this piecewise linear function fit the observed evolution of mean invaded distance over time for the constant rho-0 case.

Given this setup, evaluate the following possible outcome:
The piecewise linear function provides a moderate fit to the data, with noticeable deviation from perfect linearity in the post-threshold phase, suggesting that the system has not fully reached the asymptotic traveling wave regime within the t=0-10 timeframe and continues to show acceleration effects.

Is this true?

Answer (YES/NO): NO